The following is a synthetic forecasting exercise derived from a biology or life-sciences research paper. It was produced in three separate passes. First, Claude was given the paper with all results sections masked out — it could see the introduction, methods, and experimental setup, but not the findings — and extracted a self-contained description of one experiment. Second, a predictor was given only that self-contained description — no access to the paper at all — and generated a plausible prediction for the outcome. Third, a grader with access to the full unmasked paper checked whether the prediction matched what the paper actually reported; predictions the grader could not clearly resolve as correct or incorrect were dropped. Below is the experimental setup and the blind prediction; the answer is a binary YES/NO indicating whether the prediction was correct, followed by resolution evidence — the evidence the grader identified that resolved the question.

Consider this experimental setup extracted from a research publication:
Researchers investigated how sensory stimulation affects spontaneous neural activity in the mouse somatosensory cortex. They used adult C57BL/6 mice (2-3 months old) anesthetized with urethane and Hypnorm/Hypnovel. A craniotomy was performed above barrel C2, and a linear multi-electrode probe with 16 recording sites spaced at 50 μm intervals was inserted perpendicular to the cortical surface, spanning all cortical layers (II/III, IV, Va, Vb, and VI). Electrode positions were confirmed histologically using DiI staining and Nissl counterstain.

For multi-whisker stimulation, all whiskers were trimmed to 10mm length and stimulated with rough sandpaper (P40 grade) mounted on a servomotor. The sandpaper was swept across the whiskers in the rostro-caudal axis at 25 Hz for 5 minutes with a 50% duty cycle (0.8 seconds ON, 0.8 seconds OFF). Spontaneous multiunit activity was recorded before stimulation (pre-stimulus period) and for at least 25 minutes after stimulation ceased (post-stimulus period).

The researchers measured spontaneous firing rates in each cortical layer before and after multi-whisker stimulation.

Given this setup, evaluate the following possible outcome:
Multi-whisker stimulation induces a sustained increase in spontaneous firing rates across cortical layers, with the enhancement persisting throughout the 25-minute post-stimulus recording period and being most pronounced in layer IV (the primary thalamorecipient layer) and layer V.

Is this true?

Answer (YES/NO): NO